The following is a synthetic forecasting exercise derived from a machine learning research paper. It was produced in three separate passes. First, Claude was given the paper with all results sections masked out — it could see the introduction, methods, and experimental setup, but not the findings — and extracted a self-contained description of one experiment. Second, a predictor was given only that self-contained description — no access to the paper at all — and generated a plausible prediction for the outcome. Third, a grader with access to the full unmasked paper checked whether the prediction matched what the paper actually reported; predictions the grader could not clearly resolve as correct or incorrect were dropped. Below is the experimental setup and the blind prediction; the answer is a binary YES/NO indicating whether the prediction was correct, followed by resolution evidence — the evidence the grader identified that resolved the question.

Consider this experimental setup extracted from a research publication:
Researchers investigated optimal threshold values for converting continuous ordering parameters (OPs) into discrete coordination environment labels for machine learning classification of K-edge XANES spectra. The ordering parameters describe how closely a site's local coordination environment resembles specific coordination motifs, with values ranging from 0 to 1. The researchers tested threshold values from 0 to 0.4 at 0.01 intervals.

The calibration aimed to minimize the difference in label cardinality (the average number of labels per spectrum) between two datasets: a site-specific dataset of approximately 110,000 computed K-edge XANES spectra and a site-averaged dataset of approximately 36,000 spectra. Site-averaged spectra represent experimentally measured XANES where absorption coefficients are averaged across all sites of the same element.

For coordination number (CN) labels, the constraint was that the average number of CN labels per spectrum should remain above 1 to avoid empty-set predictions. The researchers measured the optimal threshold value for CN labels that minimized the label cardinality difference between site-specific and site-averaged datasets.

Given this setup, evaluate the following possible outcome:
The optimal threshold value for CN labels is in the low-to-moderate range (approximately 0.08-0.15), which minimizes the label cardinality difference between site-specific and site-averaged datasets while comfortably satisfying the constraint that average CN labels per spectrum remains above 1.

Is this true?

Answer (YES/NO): NO